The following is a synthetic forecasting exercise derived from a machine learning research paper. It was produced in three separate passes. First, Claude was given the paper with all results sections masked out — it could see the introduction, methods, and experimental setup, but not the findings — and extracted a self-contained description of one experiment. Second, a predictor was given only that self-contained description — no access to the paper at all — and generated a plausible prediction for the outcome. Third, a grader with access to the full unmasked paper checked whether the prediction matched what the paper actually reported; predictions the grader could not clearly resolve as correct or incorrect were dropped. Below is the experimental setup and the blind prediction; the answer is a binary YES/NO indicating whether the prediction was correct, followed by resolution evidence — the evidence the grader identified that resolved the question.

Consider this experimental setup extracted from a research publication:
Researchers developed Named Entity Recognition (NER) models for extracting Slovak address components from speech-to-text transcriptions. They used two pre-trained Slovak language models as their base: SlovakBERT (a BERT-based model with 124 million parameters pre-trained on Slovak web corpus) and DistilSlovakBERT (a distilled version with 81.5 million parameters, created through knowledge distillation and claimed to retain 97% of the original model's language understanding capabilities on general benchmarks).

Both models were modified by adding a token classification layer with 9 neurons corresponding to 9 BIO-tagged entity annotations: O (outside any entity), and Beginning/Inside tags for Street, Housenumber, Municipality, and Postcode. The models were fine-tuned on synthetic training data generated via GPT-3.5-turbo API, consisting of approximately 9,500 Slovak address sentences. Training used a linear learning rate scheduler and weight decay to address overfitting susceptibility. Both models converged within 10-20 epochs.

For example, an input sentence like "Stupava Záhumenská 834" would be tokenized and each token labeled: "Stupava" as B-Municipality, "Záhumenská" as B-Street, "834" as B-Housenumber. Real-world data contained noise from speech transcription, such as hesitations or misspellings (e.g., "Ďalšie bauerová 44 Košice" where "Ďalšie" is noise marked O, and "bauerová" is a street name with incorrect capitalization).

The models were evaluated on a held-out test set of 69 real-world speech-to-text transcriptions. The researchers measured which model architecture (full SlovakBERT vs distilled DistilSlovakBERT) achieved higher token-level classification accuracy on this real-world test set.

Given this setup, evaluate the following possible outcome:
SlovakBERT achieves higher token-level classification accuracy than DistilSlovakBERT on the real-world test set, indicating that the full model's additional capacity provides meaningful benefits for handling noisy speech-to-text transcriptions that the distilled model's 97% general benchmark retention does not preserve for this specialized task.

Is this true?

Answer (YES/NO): YES